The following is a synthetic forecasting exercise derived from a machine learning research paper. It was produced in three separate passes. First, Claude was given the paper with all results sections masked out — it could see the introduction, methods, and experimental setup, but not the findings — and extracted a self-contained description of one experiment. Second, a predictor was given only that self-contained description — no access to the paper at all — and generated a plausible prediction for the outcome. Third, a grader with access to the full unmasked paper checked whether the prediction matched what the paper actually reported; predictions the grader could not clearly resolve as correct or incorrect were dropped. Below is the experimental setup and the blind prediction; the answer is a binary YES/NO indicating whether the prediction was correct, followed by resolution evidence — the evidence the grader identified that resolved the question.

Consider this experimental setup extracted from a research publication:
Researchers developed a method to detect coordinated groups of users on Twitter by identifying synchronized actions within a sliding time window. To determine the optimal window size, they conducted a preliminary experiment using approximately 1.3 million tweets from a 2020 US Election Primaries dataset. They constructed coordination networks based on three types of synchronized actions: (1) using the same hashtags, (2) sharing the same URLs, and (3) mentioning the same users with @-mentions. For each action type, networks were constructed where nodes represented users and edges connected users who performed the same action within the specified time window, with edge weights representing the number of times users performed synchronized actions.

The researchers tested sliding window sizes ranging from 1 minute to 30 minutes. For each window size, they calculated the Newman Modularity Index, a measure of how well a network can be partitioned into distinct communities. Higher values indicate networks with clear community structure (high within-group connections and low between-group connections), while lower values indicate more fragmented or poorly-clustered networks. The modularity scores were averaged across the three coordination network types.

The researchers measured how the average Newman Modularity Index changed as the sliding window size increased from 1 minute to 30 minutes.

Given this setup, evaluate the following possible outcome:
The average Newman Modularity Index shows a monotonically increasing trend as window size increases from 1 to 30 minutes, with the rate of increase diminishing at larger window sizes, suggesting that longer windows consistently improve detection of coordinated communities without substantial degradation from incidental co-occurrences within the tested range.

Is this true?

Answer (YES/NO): NO